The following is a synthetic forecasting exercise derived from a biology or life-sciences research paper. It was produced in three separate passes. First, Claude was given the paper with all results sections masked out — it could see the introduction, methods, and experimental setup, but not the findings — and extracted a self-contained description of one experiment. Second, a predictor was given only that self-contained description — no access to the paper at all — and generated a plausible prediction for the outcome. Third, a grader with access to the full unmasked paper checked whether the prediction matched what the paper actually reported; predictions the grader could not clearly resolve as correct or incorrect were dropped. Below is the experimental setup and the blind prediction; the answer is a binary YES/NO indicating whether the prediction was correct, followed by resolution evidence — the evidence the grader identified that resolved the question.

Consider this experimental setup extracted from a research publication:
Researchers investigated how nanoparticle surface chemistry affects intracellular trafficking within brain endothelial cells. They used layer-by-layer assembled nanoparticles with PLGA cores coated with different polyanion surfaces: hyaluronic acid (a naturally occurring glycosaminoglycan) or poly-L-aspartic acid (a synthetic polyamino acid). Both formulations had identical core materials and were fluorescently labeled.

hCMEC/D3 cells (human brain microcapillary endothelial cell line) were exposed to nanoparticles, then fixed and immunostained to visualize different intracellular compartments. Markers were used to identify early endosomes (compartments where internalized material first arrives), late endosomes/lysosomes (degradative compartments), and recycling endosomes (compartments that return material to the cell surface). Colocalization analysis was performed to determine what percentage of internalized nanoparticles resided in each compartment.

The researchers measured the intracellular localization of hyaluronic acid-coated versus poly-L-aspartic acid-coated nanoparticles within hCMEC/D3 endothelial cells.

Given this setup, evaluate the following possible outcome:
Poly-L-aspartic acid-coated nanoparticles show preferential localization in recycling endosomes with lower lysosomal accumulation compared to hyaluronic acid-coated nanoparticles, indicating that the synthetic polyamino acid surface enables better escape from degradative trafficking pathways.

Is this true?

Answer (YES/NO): NO